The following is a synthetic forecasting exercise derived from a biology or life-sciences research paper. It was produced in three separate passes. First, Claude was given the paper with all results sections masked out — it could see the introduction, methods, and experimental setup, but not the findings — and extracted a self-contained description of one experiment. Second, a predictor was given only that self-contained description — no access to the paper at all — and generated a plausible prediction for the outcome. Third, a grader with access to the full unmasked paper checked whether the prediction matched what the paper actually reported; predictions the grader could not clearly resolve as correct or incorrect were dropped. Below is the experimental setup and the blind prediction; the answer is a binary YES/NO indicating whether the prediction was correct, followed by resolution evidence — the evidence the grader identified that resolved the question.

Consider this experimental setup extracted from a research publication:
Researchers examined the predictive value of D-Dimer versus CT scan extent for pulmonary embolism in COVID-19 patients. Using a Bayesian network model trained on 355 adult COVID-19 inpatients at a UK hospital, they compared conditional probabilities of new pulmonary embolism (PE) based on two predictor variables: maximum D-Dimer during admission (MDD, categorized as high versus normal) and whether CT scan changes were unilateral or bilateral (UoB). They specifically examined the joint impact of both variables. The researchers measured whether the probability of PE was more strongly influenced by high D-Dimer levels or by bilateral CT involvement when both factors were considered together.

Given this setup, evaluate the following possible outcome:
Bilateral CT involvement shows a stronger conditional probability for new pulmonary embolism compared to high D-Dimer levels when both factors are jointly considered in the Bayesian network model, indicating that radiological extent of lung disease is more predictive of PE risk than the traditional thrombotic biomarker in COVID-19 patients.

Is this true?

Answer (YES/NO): YES